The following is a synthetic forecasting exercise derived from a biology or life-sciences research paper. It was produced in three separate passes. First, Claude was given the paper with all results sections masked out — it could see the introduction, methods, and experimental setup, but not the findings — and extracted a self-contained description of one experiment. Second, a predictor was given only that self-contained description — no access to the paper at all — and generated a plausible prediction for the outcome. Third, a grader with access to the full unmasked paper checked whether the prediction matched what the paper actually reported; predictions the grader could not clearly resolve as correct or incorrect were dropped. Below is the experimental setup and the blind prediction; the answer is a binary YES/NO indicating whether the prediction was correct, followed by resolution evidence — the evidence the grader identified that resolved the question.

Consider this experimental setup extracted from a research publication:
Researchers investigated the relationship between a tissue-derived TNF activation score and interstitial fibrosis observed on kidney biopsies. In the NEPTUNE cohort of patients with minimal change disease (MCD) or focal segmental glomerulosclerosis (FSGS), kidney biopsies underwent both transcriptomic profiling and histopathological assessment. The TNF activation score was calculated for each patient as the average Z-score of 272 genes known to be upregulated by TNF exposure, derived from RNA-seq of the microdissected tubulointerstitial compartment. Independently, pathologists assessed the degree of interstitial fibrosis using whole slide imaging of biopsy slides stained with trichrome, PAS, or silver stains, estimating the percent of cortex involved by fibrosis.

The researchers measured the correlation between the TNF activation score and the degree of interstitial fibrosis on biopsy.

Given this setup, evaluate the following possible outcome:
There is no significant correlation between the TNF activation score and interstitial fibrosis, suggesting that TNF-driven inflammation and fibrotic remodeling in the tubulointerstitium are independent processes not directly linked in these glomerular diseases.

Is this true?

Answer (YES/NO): NO